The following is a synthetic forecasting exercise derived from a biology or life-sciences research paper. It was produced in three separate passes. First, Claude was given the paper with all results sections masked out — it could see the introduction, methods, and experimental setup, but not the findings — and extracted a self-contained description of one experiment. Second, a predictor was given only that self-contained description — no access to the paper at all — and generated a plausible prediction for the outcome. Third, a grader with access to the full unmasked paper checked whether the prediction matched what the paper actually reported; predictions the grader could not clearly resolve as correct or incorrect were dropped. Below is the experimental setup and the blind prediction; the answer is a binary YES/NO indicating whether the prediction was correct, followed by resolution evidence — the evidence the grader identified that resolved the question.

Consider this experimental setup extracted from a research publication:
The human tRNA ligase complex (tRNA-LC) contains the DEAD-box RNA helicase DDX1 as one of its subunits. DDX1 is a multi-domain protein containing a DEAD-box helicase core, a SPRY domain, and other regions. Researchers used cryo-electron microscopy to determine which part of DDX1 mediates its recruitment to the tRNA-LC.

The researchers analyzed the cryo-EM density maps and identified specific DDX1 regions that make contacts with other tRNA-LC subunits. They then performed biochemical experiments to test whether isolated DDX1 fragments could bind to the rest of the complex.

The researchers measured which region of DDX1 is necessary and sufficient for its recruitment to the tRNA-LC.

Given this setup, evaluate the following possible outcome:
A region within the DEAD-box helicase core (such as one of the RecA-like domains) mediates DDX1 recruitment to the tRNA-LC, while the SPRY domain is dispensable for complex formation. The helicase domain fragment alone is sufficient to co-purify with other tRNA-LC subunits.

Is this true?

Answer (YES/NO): NO